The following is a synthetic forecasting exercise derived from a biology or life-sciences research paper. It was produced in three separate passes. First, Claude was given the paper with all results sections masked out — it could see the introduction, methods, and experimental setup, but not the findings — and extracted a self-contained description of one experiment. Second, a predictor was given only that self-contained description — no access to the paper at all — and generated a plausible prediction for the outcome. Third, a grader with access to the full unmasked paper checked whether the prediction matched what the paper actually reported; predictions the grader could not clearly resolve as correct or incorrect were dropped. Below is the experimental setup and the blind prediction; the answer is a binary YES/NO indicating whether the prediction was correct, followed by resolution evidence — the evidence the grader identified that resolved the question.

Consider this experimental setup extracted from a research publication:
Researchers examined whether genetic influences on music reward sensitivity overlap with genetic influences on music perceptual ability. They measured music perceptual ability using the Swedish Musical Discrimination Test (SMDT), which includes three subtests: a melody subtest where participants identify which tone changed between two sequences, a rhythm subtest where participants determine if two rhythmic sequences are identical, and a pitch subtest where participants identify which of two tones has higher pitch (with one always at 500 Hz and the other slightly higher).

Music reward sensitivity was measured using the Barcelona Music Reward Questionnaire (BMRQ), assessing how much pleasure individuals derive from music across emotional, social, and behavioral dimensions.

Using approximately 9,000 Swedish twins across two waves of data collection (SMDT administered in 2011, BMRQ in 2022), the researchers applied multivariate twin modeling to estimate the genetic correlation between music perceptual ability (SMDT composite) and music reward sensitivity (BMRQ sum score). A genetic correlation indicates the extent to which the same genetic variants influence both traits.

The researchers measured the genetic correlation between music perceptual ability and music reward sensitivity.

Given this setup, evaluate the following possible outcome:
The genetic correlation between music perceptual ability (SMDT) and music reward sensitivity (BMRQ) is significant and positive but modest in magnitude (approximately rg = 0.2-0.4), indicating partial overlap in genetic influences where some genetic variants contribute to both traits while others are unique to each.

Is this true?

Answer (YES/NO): NO